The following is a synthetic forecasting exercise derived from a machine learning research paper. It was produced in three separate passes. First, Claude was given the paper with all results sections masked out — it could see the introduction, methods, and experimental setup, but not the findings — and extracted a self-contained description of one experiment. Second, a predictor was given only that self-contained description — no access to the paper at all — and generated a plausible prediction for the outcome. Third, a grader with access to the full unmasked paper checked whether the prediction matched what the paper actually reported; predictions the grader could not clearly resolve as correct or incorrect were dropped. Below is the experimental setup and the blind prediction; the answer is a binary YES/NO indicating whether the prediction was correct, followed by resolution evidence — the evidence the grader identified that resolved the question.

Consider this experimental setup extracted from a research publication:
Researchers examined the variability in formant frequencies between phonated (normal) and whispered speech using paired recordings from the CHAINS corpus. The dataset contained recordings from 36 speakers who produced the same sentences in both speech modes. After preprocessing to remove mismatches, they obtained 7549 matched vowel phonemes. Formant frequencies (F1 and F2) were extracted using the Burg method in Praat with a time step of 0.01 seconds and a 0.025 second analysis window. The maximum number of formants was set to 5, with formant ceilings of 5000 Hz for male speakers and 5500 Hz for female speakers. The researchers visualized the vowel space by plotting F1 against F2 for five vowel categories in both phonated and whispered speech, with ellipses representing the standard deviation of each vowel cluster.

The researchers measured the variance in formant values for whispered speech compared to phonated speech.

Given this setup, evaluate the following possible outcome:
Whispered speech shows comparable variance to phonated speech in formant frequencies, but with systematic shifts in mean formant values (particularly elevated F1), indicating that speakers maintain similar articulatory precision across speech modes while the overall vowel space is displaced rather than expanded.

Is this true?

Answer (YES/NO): NO